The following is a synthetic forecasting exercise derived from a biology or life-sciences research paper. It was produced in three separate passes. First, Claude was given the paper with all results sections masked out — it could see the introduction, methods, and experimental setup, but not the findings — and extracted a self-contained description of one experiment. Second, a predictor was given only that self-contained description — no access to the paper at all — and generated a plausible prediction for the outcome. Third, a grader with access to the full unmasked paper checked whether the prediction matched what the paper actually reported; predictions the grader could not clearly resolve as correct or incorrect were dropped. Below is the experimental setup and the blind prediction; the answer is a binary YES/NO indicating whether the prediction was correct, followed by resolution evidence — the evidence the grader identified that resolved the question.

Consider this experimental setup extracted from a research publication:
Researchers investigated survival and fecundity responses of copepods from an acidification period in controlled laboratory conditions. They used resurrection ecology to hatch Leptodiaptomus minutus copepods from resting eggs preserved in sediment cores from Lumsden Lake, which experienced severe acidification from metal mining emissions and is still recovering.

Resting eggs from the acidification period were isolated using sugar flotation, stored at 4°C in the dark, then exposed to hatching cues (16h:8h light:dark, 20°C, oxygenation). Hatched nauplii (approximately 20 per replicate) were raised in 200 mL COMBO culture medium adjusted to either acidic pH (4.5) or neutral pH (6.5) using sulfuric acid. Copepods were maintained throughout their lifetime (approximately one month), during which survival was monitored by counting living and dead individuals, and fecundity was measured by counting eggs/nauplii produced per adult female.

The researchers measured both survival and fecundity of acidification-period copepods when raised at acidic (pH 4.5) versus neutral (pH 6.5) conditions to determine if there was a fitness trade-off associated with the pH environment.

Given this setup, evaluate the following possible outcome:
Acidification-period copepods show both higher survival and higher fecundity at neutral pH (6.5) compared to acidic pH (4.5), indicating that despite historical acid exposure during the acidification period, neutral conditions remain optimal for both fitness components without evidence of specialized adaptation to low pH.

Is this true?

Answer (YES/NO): NO